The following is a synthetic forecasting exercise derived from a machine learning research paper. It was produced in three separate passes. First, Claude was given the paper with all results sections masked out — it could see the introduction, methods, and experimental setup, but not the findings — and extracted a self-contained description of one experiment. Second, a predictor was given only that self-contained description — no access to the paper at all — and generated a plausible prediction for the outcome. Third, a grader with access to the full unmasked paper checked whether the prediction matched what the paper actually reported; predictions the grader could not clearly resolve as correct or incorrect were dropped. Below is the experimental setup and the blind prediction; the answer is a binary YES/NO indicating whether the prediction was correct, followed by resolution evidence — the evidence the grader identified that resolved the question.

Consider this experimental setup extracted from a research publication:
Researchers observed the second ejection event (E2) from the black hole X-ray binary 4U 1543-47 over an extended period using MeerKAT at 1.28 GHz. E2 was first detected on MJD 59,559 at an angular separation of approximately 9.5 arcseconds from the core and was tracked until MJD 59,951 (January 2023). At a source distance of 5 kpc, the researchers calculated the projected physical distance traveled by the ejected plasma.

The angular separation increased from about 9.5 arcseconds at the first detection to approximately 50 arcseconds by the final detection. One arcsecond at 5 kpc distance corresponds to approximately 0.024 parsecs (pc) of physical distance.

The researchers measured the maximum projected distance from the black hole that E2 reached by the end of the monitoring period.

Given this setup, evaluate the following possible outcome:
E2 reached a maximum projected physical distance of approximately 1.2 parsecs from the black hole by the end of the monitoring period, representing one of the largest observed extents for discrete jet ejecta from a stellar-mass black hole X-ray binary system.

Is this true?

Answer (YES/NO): YES